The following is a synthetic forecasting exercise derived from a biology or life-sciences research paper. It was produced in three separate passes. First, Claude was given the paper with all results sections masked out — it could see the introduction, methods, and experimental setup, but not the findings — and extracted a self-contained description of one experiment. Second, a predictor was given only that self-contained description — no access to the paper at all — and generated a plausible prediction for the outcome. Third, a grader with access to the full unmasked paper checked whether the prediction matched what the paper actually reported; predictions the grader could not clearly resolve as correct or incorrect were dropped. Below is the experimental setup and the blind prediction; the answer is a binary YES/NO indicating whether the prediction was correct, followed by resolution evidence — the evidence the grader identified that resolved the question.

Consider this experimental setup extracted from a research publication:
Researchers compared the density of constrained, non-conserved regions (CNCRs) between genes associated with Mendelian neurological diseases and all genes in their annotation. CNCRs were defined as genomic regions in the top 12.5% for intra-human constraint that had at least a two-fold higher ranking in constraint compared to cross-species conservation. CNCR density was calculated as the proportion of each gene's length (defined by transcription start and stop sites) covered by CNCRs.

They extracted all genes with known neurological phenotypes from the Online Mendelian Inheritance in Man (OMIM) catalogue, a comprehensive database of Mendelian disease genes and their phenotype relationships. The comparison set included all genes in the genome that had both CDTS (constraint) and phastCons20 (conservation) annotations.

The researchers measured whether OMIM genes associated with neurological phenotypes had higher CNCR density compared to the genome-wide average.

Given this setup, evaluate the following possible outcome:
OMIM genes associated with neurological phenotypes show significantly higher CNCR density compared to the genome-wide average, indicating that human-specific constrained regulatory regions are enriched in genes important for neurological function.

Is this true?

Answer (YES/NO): YES